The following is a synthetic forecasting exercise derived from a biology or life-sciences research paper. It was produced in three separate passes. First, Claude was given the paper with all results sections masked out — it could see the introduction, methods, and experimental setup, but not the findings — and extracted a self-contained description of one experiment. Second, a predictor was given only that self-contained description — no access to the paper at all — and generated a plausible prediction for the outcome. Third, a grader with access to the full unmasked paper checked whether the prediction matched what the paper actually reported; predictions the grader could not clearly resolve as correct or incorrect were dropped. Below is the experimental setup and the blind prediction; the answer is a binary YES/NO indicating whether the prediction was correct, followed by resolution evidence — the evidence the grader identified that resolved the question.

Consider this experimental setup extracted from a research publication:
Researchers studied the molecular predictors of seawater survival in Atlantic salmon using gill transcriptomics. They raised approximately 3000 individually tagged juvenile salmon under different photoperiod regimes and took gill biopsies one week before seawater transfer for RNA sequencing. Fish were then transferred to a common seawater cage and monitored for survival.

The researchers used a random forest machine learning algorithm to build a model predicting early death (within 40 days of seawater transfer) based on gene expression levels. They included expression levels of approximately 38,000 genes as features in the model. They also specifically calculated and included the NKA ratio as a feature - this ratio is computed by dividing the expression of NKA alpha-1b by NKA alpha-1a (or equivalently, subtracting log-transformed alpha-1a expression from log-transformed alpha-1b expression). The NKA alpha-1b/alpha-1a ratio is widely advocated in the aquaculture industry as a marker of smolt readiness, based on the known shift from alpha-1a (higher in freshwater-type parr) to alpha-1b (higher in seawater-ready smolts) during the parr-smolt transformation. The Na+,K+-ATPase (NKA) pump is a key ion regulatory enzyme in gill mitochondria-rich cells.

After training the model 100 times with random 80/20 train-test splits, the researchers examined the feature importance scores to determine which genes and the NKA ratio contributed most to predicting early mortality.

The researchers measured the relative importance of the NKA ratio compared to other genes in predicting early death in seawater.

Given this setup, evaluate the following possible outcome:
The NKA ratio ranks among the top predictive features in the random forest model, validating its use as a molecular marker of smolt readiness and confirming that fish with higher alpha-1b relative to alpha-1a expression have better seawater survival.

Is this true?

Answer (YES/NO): NO